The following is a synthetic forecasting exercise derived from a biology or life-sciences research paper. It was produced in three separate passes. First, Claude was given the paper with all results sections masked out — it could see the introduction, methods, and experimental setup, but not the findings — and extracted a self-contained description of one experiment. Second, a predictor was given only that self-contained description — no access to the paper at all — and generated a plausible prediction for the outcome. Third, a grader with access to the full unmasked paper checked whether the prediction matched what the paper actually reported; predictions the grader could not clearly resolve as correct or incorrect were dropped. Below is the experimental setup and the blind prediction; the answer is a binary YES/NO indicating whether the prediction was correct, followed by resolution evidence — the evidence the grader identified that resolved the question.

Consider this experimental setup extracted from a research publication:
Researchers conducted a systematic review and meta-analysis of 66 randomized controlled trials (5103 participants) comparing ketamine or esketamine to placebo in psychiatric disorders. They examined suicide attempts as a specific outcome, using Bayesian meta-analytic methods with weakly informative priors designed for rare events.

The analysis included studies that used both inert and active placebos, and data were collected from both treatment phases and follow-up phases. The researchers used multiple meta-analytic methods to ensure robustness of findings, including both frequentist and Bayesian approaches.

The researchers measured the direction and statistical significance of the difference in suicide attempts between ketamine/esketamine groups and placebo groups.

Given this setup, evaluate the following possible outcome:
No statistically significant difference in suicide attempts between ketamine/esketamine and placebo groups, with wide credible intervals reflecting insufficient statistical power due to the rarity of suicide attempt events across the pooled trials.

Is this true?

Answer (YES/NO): YES